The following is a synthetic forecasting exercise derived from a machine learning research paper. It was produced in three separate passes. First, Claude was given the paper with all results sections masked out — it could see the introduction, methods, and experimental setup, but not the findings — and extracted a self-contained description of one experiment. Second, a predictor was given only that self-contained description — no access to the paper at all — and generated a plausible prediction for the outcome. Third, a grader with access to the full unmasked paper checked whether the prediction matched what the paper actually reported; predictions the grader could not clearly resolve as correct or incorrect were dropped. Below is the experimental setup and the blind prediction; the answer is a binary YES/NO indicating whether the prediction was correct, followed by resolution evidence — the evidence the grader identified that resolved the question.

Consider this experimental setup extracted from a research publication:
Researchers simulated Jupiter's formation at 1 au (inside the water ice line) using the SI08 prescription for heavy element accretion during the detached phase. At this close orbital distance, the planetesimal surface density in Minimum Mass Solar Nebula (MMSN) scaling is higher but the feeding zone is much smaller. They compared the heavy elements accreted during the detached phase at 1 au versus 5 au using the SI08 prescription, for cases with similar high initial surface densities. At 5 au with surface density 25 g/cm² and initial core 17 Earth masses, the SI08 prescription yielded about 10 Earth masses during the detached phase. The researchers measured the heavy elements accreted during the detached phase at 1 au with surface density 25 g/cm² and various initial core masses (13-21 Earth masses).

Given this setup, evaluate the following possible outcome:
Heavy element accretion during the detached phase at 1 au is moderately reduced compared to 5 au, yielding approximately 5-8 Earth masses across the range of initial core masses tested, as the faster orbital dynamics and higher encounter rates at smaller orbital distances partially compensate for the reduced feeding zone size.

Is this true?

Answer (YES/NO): NO